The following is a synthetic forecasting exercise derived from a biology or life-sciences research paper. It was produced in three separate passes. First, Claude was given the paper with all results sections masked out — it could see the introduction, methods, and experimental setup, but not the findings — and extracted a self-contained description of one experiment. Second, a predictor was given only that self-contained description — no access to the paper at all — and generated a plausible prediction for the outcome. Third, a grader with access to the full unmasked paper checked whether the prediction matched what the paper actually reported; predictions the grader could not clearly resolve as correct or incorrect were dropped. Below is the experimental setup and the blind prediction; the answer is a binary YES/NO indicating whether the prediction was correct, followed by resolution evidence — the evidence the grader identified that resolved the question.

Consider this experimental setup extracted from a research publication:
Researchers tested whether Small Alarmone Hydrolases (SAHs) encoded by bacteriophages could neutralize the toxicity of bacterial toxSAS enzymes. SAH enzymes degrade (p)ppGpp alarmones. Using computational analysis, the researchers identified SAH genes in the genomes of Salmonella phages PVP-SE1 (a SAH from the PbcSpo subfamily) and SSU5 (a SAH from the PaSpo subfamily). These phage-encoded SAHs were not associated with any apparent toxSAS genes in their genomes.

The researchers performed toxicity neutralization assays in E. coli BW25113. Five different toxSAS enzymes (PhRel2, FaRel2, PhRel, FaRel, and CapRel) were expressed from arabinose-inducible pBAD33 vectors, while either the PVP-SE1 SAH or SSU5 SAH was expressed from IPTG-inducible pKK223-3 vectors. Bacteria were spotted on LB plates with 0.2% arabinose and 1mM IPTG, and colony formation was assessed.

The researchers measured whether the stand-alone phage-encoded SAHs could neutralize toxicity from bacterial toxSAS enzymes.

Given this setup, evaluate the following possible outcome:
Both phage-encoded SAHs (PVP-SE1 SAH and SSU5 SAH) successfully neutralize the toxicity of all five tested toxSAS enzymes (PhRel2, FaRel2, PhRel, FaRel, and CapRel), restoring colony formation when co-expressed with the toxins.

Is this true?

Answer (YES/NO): YES